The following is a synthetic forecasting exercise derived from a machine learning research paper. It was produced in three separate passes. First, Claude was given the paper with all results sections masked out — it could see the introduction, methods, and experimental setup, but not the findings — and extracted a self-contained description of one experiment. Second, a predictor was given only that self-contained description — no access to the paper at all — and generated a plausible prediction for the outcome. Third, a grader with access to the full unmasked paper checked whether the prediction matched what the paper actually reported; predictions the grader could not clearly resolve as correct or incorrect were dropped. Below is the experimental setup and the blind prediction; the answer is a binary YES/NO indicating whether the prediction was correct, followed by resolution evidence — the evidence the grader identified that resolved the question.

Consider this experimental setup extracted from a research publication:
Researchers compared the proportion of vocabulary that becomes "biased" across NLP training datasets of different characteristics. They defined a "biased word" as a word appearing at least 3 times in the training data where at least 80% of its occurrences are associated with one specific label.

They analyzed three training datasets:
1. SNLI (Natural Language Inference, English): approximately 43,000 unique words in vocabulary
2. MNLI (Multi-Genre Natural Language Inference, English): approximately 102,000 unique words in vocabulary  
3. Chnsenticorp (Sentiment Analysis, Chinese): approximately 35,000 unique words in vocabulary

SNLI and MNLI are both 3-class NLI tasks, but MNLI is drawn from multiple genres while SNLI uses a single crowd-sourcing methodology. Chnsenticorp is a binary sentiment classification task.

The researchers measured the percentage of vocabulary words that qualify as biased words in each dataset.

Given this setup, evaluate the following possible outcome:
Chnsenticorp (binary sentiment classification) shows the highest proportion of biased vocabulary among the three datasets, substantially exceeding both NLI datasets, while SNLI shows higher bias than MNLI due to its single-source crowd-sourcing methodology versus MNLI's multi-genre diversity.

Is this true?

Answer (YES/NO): YES